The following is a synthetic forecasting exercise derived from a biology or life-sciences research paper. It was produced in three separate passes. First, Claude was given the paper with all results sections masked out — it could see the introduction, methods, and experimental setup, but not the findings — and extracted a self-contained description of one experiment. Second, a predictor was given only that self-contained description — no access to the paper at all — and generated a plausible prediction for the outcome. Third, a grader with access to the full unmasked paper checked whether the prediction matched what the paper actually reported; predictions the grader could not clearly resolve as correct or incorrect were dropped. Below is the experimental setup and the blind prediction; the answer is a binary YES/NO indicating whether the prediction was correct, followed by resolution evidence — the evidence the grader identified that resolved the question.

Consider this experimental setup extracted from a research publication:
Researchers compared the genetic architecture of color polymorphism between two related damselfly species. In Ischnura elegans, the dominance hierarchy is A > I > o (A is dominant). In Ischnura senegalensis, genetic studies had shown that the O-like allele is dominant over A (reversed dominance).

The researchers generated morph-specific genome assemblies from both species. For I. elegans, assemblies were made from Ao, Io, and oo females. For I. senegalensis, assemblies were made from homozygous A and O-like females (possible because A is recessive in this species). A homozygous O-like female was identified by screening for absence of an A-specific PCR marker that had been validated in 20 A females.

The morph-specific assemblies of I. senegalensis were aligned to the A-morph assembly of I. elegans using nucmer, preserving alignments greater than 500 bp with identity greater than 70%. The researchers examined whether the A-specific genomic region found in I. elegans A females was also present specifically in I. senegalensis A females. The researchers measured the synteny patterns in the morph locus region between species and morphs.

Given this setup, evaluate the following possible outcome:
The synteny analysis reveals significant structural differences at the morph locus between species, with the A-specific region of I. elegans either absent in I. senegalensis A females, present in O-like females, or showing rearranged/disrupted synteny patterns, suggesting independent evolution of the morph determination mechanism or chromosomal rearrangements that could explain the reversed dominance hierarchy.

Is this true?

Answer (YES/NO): NO